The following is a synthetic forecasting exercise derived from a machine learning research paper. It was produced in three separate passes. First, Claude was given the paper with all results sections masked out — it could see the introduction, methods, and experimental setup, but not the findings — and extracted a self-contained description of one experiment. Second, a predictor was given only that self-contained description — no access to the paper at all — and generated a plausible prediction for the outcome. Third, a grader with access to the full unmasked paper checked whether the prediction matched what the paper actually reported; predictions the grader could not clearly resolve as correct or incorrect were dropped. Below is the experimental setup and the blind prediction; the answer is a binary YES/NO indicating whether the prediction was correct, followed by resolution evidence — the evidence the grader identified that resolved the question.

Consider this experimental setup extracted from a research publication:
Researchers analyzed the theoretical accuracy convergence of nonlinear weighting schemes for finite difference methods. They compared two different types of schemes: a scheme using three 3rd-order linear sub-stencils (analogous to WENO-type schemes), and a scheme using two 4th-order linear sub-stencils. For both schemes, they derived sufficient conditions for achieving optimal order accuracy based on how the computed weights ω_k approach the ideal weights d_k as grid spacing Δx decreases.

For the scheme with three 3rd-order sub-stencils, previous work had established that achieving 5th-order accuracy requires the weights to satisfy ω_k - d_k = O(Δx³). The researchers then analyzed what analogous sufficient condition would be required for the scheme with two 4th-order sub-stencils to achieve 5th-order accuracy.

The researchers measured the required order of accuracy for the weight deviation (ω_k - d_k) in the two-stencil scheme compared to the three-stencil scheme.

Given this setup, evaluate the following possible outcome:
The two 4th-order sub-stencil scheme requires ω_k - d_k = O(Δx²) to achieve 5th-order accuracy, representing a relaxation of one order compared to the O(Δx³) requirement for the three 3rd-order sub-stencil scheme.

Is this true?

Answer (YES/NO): YES